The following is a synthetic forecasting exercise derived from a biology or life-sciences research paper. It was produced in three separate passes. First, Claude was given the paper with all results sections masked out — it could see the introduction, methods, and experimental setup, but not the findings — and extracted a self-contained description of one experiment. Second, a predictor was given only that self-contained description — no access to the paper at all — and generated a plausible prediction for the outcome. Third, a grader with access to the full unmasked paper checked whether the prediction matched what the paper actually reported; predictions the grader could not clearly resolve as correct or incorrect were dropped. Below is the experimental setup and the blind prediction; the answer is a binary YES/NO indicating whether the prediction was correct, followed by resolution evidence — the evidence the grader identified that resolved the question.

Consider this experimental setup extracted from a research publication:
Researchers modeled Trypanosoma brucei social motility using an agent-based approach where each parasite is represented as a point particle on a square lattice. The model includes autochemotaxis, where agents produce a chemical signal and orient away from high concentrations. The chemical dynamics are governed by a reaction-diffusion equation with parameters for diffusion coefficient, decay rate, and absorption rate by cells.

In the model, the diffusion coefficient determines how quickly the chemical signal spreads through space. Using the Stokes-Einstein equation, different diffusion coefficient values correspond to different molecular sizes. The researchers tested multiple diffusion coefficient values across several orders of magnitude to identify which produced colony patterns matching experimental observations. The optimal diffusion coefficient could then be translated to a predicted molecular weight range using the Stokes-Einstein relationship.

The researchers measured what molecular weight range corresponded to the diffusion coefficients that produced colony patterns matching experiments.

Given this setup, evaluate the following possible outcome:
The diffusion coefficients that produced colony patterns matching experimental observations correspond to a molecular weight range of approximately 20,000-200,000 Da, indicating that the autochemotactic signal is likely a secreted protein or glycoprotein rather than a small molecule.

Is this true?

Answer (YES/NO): NO